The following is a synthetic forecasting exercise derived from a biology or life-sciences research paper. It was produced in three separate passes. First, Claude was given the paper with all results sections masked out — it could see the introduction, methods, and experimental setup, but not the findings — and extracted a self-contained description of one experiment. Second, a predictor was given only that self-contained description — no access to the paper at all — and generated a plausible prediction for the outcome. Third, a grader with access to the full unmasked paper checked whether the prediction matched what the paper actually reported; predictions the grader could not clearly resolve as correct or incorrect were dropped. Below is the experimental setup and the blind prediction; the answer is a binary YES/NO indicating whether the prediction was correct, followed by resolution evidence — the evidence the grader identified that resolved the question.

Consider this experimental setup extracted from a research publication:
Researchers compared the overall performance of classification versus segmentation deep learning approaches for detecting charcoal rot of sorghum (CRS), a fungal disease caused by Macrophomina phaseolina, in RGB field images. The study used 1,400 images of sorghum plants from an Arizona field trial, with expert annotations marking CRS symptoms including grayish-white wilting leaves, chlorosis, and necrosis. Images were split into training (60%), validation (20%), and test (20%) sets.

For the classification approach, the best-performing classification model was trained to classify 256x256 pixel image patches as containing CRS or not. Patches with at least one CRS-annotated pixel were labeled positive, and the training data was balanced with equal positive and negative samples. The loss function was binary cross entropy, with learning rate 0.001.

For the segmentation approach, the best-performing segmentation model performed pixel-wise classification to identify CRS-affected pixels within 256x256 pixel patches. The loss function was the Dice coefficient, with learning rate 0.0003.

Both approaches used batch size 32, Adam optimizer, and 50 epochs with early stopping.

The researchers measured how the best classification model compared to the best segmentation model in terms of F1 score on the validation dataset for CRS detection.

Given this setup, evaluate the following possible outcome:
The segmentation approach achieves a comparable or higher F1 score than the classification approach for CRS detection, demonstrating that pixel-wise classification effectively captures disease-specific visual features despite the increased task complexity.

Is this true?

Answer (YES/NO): NO